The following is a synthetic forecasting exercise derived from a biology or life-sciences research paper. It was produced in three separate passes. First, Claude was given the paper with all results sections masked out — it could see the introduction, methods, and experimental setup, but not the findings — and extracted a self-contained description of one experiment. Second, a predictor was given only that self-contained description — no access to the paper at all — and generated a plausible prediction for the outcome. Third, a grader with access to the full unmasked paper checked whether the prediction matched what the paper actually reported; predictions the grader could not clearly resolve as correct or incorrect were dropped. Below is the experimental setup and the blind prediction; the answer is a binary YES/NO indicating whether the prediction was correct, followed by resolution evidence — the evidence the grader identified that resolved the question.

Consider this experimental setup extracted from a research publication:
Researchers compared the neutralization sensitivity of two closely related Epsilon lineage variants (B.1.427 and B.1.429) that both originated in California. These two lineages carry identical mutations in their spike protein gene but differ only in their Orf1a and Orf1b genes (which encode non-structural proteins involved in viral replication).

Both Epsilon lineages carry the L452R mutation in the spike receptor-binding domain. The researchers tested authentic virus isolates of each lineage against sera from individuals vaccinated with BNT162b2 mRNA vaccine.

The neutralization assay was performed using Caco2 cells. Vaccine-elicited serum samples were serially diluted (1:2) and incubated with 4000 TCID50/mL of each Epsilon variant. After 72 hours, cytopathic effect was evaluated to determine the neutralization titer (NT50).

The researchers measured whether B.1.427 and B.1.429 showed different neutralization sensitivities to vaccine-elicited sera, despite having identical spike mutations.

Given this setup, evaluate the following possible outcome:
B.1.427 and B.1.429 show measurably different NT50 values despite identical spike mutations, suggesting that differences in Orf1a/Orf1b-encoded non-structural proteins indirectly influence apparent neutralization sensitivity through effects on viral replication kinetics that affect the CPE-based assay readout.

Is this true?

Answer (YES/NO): NO